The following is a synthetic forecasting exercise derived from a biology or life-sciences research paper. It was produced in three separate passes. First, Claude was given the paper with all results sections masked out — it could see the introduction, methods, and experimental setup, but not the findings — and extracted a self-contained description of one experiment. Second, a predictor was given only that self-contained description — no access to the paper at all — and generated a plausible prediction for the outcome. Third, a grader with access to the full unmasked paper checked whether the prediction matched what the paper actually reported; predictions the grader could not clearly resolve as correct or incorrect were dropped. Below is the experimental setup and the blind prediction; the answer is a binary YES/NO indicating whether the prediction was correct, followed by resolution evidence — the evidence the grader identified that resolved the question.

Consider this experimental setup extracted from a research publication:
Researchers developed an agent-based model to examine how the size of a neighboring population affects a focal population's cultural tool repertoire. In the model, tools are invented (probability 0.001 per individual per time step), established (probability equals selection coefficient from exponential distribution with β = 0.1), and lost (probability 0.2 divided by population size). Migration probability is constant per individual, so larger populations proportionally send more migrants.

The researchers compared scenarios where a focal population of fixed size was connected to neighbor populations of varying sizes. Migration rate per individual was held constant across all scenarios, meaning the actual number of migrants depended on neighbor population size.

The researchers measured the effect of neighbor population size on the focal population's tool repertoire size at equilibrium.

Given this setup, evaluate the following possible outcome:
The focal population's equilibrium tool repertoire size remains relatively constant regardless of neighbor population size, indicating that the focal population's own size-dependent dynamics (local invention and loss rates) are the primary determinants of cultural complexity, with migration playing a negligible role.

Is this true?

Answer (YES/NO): NO